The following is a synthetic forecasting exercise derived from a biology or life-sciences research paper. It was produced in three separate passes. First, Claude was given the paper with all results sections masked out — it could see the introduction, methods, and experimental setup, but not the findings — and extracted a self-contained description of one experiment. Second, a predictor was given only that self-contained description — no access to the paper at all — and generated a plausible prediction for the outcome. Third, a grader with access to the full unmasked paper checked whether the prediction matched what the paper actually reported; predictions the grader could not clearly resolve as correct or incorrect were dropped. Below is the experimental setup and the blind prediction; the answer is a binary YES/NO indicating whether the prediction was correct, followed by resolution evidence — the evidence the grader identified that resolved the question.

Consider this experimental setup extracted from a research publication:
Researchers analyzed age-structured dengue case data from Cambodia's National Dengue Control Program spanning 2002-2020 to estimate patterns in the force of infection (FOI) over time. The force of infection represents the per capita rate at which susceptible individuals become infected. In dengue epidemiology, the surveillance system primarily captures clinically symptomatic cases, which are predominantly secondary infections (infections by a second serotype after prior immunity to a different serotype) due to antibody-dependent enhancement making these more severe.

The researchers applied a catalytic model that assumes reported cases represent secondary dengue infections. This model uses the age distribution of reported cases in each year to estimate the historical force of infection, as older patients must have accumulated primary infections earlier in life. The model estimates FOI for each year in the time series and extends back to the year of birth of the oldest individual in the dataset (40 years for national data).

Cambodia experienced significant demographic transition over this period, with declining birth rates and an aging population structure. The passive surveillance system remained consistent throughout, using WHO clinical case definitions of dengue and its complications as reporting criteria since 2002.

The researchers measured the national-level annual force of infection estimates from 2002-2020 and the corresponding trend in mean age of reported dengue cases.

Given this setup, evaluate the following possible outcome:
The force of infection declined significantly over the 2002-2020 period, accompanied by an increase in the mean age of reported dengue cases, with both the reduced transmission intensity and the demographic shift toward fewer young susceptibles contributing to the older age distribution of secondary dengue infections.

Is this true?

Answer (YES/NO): YES